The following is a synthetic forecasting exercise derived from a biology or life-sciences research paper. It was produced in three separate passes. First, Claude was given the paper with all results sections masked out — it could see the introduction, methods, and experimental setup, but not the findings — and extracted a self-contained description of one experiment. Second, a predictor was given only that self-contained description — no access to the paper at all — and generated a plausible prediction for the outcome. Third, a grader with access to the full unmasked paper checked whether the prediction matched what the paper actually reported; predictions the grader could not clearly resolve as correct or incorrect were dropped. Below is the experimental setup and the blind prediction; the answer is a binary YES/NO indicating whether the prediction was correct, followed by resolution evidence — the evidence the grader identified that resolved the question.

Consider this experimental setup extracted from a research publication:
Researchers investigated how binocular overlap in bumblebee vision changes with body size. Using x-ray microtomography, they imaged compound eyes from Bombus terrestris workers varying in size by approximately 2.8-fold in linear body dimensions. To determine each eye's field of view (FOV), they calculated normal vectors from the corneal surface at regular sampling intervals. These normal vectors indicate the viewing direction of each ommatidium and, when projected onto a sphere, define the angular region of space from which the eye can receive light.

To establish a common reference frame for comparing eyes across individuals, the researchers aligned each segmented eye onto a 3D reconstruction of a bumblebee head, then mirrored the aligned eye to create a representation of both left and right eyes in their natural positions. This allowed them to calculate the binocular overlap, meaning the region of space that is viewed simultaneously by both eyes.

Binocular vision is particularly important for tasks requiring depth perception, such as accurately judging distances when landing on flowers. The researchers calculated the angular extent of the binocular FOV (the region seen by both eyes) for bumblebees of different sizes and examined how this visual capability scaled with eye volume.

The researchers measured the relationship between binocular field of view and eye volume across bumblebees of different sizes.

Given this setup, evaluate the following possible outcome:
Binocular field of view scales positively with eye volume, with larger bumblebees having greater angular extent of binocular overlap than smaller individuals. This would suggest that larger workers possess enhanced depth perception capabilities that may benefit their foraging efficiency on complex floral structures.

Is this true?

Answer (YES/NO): YES